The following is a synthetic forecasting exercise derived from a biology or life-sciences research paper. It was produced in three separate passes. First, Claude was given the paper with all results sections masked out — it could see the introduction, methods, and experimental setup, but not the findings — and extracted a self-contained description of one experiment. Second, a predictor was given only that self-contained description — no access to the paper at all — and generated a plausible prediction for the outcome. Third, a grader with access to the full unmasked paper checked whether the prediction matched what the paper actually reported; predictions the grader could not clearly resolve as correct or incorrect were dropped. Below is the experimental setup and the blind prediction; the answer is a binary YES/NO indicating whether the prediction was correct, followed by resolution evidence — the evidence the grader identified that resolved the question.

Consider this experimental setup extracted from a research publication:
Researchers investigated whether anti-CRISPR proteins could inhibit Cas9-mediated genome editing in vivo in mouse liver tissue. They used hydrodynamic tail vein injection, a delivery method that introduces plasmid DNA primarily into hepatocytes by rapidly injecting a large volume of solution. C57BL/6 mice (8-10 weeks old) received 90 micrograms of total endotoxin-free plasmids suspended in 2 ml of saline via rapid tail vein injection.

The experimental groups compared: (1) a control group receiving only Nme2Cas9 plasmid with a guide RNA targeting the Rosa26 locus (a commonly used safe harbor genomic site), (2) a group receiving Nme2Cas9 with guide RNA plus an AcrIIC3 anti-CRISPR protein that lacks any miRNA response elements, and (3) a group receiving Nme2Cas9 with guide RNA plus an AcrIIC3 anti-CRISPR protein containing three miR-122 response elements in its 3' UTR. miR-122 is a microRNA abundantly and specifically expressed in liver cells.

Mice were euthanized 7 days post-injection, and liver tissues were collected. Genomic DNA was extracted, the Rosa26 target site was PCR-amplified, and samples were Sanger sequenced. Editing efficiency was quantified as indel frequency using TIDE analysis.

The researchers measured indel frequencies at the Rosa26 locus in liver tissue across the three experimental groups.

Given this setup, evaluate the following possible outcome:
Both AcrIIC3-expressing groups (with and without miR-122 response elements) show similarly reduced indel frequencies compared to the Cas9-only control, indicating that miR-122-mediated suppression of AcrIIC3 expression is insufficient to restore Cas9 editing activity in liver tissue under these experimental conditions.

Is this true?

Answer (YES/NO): NO